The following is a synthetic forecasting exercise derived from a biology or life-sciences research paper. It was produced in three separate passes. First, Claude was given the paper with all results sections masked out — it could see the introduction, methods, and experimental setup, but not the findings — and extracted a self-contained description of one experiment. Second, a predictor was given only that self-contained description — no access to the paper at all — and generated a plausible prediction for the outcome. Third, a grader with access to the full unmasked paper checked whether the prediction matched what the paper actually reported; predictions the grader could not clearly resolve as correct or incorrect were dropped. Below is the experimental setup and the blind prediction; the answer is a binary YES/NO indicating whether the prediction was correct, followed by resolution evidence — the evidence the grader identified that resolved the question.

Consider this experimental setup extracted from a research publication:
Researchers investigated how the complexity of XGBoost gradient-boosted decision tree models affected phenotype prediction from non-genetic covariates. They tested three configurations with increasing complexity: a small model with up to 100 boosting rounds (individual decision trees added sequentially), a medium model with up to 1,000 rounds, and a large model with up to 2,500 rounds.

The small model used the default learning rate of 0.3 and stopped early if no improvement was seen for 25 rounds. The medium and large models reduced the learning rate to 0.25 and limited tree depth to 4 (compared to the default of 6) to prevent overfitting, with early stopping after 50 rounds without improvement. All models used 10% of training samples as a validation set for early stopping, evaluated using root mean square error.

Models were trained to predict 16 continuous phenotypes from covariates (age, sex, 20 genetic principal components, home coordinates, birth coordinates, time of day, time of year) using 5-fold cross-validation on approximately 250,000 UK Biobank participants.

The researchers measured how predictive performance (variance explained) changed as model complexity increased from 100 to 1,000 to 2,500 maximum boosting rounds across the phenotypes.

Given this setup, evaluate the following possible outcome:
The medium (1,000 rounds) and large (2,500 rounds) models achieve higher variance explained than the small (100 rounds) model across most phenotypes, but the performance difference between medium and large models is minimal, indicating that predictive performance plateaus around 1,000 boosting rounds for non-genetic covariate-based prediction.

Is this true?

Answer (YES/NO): YES